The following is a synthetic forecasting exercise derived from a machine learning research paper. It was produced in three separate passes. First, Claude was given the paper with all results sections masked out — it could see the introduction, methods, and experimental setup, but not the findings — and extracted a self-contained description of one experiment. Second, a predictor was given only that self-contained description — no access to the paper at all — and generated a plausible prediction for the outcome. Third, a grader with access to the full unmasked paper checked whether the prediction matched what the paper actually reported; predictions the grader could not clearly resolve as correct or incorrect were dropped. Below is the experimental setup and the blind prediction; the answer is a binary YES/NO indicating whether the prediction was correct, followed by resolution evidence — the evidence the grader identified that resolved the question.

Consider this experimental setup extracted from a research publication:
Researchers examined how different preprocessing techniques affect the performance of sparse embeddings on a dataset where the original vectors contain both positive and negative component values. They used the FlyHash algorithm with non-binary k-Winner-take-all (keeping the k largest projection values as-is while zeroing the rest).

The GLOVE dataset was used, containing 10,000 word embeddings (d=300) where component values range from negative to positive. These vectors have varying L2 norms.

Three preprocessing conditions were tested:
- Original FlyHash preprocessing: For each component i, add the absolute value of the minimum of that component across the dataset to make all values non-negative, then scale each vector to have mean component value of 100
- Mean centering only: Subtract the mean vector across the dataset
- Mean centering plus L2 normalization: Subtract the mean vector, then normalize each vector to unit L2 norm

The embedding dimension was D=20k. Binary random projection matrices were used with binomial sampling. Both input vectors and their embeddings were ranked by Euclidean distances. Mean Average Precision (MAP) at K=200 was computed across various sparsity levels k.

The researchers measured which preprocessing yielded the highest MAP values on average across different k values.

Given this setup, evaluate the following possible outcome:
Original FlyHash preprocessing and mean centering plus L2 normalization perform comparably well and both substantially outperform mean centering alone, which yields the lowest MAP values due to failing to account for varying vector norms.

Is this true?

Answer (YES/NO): NO